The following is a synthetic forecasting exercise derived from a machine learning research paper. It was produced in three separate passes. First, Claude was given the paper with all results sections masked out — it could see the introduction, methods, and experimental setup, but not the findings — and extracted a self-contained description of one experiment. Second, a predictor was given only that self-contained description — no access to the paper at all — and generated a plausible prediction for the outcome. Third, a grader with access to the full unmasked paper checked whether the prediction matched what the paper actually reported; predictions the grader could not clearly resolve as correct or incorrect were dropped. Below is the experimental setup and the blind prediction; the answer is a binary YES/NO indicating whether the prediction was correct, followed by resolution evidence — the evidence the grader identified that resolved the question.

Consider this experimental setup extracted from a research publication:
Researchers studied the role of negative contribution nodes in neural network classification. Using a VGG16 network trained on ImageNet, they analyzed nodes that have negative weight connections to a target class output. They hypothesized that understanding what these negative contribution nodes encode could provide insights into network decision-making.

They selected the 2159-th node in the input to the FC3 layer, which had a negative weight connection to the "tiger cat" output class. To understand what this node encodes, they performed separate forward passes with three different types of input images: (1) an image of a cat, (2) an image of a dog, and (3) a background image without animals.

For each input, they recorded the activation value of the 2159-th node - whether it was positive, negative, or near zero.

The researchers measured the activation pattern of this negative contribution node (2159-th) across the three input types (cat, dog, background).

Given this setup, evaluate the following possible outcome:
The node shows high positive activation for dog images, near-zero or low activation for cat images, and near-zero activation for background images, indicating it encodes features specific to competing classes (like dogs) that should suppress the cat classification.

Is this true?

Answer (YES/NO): NO